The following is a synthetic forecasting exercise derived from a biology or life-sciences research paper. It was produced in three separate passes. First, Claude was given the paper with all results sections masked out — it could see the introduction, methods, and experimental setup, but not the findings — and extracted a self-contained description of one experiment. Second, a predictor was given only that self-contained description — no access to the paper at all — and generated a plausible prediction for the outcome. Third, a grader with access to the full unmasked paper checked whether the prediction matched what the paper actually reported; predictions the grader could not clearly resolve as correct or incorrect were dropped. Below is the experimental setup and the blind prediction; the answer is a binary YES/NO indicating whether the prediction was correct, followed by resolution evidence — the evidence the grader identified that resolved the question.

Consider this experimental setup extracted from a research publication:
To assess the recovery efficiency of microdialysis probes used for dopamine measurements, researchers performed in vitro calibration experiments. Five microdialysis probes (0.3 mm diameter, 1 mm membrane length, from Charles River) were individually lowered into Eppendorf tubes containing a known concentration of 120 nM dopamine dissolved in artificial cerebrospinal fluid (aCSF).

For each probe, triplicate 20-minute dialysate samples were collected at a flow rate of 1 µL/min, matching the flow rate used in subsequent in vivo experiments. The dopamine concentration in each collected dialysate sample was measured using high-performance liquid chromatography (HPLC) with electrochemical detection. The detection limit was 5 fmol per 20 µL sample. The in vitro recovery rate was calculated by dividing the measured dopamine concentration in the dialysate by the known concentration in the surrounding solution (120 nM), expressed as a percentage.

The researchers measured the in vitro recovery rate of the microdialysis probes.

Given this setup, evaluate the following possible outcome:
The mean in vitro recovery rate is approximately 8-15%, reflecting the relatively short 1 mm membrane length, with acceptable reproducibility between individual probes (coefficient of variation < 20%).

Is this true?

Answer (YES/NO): NO